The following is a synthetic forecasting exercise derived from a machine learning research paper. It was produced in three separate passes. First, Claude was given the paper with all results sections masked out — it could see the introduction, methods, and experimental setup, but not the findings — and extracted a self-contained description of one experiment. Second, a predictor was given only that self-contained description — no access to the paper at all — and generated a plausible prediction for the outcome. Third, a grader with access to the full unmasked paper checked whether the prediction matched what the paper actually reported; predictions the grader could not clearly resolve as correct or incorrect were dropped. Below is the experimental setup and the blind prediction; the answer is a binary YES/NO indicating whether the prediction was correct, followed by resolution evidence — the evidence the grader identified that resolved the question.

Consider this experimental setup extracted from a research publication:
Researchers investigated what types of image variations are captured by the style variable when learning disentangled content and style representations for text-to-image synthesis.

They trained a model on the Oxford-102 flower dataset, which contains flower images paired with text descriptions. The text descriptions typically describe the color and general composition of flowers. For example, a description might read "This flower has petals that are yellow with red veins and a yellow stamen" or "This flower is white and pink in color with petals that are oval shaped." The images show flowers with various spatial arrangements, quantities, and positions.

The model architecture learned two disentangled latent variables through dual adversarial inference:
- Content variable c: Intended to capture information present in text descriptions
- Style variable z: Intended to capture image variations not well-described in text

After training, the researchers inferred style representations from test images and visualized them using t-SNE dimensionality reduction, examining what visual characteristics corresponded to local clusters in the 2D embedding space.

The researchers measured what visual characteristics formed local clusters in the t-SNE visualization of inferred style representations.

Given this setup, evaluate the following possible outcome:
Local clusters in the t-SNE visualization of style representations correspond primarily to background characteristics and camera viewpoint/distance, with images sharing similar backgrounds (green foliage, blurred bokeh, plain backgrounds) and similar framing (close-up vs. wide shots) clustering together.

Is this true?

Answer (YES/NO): NO